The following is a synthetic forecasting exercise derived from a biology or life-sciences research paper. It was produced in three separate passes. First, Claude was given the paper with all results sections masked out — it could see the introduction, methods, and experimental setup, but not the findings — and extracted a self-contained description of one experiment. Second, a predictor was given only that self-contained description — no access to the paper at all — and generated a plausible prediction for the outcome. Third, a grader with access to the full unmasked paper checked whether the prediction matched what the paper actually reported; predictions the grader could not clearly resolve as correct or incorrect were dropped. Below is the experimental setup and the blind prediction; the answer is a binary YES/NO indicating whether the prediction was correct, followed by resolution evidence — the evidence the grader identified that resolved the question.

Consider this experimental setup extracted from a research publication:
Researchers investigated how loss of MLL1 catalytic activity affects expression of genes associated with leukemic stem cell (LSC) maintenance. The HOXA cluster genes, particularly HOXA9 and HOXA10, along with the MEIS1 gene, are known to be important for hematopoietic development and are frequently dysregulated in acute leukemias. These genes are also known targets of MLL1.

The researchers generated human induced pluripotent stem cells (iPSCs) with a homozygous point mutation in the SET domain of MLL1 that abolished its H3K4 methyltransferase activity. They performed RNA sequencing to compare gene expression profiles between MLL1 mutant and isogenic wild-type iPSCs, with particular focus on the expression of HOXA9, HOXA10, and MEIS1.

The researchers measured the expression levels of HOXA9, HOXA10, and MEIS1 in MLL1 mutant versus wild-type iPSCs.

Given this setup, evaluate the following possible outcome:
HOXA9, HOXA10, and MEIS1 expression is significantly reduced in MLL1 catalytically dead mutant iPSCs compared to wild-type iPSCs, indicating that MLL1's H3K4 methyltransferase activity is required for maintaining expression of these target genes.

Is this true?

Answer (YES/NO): NO